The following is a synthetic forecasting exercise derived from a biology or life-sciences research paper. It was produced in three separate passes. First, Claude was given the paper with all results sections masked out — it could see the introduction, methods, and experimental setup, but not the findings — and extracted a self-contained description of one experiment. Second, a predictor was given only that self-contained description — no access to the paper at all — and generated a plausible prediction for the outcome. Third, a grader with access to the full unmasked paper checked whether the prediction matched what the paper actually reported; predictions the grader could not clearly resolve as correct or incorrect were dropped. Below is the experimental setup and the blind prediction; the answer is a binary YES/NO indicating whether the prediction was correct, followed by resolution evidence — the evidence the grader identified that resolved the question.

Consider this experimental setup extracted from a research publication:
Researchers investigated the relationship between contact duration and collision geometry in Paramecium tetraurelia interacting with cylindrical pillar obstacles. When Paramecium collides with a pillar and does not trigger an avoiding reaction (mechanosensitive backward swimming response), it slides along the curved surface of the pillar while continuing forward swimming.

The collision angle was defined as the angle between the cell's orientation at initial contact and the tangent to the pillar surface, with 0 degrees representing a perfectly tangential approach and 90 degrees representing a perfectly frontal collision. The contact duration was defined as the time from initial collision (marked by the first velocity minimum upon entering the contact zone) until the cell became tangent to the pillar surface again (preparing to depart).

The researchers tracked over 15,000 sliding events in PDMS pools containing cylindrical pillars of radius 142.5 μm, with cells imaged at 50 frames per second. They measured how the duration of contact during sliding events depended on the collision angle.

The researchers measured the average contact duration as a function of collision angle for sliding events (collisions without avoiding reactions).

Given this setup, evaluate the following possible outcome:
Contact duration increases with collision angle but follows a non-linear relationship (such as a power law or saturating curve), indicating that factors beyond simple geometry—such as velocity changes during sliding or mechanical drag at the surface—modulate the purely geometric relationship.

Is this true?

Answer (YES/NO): NO